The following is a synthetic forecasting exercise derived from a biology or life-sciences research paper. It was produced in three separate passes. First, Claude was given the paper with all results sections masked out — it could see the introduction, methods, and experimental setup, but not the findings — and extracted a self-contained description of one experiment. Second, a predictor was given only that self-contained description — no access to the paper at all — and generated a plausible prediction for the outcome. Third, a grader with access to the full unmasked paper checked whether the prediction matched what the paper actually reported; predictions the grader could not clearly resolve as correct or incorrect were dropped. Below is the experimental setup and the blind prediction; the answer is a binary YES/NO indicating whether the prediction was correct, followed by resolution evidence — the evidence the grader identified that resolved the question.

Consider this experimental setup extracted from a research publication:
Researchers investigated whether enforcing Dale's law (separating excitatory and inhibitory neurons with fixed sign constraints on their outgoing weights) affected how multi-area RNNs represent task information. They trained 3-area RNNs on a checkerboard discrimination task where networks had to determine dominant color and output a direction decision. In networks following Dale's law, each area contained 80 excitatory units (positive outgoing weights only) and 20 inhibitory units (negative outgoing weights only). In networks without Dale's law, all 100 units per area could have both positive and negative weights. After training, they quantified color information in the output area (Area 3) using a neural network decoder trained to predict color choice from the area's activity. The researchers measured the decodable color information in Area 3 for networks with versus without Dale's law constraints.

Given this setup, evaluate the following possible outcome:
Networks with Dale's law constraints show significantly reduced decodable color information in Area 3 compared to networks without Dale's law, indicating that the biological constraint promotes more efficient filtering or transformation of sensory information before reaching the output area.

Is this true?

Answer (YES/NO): YES